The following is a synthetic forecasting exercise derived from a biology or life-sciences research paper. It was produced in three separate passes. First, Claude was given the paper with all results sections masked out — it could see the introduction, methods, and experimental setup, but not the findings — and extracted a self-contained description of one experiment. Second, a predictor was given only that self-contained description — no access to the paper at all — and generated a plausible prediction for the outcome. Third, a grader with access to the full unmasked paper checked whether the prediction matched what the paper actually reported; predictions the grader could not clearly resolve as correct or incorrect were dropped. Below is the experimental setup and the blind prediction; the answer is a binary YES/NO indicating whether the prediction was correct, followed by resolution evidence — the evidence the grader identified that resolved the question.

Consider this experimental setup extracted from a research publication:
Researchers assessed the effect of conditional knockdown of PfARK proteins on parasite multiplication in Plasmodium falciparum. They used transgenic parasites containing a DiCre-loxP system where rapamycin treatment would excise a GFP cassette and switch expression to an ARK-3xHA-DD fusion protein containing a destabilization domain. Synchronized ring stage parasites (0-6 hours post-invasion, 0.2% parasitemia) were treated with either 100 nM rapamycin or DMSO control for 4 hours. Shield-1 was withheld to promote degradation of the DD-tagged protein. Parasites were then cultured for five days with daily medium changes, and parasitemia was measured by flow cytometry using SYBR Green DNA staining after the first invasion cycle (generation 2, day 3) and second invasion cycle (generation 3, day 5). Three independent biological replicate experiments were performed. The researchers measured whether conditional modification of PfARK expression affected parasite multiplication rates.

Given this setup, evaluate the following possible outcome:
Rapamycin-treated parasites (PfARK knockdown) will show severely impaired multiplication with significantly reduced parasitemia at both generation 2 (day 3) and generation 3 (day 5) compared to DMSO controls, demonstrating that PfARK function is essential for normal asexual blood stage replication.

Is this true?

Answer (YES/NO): NO